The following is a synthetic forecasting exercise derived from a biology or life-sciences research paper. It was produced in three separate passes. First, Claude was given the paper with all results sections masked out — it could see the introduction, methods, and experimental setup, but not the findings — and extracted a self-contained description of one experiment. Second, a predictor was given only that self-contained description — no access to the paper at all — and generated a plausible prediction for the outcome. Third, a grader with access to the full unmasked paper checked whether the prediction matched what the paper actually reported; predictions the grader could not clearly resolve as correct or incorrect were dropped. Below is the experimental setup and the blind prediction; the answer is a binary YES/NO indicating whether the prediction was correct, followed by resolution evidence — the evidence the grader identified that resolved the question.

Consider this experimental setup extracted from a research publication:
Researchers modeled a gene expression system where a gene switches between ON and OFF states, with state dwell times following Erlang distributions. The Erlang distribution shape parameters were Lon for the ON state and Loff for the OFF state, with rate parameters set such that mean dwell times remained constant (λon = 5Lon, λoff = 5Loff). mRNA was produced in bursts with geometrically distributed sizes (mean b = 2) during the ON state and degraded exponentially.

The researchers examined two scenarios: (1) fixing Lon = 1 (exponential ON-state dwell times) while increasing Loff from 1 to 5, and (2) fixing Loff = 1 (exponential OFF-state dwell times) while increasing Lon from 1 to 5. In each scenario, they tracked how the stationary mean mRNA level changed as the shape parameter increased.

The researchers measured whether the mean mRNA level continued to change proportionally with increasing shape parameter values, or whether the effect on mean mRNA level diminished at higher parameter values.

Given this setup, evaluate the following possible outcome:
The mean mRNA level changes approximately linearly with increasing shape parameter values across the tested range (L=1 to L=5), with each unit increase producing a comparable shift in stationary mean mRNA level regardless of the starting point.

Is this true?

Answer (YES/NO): NO